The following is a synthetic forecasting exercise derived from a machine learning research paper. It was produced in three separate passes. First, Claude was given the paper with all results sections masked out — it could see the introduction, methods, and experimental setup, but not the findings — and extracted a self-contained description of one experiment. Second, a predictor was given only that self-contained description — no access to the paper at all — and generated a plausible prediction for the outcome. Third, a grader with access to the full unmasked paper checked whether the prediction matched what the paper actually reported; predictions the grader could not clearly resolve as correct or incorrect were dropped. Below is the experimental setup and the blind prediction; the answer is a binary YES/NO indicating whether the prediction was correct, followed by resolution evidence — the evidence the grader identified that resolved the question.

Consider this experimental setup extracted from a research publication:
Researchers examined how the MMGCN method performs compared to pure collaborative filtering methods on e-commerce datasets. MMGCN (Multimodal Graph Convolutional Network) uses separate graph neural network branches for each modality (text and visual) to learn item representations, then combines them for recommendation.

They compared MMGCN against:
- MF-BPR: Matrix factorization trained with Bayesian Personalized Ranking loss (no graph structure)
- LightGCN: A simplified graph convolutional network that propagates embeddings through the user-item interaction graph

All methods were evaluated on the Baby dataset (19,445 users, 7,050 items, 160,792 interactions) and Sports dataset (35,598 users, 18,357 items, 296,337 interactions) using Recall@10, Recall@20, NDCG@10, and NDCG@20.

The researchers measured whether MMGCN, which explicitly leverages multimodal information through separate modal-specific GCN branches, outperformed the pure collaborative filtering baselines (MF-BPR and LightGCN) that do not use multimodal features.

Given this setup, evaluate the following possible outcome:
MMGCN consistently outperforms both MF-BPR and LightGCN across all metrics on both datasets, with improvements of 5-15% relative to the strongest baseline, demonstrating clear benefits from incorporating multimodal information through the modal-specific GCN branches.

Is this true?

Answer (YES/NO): NO